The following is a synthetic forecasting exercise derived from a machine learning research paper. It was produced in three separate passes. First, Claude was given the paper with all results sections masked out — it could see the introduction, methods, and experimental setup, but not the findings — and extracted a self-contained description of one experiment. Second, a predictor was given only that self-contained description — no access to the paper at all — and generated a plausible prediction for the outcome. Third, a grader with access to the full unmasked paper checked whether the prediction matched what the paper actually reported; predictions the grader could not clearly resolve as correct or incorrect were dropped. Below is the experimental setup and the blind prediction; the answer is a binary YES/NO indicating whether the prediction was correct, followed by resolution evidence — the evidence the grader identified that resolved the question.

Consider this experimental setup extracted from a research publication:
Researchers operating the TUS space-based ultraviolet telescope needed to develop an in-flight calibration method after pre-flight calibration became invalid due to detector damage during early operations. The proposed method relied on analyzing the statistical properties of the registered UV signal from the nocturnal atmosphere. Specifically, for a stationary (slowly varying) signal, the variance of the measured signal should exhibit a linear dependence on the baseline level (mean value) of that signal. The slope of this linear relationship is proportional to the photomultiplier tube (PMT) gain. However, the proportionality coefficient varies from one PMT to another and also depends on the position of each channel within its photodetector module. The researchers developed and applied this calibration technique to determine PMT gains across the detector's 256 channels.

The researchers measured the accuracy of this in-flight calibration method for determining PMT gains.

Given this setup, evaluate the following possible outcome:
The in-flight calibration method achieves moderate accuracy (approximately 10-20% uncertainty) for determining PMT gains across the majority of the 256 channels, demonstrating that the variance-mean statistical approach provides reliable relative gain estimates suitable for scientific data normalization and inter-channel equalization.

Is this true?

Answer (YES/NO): NO